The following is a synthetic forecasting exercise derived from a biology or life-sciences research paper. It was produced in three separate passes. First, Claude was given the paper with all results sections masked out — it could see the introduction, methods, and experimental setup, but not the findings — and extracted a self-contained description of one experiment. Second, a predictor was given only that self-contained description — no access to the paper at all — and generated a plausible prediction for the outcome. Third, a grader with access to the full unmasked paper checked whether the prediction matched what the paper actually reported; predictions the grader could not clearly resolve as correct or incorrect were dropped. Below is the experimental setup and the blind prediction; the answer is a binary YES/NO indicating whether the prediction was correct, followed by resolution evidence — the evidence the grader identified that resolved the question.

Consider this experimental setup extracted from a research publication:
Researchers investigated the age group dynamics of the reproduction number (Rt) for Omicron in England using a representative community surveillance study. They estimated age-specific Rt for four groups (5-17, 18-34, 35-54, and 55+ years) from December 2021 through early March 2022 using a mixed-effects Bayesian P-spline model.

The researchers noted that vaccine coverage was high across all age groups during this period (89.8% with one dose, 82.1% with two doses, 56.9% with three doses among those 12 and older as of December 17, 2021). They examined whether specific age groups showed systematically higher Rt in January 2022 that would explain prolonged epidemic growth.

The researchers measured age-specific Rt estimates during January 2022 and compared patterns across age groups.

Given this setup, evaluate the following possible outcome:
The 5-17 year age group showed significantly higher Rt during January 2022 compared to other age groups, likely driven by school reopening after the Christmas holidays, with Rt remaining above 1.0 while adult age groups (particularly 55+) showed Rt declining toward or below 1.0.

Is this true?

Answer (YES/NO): YES